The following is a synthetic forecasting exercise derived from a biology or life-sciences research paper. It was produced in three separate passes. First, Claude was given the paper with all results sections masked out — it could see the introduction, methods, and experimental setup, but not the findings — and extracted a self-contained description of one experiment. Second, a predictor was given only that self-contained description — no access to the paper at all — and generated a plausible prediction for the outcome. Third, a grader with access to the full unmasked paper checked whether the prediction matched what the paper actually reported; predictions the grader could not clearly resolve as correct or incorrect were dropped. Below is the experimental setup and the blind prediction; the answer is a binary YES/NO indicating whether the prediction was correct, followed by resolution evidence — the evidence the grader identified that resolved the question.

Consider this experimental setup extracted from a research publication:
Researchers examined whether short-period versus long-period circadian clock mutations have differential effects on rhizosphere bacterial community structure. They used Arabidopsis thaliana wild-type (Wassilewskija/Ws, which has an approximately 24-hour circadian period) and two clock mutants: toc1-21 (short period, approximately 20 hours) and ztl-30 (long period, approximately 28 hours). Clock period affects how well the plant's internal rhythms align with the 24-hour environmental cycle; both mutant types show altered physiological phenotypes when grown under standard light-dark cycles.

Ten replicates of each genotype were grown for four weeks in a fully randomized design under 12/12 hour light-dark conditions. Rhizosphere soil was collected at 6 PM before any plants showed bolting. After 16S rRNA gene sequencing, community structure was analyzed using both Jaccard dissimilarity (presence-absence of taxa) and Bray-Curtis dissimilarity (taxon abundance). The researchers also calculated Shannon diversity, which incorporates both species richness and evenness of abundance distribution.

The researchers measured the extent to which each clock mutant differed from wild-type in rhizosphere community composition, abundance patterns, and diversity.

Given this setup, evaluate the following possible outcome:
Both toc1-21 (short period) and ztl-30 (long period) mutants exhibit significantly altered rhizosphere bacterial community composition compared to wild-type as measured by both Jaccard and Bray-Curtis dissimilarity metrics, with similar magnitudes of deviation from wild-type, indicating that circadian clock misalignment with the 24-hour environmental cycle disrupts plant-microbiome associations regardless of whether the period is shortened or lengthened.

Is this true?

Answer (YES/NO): NO